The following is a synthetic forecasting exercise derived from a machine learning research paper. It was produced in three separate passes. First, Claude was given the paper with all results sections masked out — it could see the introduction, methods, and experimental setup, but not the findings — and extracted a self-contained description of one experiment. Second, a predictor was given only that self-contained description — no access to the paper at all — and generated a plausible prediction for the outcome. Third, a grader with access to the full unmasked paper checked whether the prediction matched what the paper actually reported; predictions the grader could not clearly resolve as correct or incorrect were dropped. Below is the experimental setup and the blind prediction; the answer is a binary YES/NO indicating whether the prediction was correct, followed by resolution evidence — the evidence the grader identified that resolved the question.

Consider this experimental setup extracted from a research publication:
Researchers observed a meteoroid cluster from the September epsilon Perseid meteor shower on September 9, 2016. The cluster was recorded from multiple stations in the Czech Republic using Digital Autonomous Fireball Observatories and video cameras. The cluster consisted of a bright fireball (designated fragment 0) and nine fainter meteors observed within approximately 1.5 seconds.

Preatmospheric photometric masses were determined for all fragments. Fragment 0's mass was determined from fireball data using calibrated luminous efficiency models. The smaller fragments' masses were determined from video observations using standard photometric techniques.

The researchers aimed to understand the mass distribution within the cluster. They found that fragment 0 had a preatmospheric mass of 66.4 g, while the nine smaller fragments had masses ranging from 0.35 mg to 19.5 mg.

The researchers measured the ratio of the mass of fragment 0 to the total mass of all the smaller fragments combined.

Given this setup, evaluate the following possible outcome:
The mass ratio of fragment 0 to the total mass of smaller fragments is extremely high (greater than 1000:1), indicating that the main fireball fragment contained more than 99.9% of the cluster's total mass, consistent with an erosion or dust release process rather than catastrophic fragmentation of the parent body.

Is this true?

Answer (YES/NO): YES